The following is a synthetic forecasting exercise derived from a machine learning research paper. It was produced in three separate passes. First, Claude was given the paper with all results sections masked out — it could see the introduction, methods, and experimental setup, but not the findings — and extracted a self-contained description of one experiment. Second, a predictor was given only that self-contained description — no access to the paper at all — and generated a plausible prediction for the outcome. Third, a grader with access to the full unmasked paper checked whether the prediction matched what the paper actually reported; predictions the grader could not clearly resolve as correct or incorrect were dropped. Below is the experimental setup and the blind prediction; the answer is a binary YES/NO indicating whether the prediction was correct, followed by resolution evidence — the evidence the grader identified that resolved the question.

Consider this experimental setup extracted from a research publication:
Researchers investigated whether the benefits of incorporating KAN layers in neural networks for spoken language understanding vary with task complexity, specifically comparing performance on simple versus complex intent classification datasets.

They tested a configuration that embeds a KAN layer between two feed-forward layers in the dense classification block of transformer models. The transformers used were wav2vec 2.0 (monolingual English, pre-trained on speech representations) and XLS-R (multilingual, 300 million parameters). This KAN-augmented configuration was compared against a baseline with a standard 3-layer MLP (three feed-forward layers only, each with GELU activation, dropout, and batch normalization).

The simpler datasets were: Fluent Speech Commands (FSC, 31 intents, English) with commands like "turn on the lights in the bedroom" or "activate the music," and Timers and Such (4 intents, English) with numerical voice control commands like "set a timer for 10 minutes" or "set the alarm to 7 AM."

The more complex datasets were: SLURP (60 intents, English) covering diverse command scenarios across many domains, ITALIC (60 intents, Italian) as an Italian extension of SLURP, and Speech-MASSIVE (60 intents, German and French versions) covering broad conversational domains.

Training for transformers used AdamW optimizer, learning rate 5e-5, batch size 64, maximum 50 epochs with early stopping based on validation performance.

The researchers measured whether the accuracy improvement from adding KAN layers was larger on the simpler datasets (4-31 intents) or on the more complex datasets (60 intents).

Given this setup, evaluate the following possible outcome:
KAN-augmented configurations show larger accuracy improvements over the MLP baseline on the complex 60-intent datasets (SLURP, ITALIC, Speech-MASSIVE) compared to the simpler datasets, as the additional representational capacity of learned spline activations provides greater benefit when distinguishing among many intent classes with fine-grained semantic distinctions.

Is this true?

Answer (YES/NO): NO